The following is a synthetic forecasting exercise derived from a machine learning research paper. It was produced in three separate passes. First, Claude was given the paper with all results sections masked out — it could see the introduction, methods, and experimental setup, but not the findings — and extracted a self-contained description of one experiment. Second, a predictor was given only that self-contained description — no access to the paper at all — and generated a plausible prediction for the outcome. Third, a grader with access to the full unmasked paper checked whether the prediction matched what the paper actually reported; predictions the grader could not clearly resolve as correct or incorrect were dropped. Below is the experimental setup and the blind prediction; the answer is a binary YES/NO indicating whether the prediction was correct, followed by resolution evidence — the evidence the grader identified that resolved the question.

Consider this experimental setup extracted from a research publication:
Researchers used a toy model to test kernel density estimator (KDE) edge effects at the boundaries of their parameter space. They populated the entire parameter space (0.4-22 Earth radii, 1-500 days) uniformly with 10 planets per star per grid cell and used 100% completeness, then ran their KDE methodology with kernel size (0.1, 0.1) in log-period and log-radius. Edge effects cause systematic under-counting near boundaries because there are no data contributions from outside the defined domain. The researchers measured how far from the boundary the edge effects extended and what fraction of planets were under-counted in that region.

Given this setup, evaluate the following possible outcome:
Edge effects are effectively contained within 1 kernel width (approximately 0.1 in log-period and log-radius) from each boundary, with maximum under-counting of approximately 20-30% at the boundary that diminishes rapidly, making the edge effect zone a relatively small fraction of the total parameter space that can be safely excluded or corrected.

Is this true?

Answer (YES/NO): YES